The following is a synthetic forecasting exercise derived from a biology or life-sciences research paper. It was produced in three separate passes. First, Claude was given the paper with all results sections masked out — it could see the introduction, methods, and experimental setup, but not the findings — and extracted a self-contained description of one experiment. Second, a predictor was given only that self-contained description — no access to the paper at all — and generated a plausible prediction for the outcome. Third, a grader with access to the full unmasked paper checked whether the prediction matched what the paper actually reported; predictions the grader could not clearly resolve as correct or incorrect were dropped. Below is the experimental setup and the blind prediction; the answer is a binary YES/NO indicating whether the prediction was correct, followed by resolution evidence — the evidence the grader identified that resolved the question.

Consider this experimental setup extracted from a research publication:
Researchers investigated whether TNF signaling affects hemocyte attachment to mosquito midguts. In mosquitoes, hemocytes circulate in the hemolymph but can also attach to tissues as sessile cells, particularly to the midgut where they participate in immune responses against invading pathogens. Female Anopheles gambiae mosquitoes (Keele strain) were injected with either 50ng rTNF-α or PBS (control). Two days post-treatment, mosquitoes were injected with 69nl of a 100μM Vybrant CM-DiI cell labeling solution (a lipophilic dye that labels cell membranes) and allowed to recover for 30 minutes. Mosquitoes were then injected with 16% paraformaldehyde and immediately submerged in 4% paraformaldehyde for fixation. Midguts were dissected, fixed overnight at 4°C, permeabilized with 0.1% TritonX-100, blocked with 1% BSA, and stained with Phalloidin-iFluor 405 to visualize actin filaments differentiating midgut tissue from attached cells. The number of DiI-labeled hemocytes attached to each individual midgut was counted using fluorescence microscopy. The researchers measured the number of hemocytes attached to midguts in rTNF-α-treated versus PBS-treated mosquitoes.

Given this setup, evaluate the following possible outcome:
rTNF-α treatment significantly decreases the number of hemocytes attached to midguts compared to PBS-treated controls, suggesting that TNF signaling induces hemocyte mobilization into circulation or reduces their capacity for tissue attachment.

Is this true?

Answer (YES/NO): NO